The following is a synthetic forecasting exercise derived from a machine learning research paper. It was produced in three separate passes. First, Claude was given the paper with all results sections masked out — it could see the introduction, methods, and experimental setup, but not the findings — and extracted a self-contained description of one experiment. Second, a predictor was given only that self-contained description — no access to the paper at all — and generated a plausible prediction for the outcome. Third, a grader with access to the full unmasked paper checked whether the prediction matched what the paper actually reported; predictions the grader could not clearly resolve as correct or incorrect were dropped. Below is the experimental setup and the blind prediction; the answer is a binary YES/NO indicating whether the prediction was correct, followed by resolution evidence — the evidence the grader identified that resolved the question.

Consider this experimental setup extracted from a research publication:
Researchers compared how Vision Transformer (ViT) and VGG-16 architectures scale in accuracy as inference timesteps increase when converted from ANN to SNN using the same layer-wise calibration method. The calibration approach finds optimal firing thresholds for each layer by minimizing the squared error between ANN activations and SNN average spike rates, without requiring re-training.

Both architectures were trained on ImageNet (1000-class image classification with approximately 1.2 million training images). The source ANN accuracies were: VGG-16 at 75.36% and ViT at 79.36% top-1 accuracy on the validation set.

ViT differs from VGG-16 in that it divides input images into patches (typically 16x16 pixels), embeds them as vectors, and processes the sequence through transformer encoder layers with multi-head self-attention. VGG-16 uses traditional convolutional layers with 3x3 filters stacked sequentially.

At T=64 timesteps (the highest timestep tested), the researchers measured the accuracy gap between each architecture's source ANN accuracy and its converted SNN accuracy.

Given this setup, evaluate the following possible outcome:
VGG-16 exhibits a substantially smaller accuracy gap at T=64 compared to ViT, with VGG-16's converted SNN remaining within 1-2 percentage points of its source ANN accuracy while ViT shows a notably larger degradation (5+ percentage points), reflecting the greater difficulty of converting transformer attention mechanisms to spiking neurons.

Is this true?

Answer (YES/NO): NO